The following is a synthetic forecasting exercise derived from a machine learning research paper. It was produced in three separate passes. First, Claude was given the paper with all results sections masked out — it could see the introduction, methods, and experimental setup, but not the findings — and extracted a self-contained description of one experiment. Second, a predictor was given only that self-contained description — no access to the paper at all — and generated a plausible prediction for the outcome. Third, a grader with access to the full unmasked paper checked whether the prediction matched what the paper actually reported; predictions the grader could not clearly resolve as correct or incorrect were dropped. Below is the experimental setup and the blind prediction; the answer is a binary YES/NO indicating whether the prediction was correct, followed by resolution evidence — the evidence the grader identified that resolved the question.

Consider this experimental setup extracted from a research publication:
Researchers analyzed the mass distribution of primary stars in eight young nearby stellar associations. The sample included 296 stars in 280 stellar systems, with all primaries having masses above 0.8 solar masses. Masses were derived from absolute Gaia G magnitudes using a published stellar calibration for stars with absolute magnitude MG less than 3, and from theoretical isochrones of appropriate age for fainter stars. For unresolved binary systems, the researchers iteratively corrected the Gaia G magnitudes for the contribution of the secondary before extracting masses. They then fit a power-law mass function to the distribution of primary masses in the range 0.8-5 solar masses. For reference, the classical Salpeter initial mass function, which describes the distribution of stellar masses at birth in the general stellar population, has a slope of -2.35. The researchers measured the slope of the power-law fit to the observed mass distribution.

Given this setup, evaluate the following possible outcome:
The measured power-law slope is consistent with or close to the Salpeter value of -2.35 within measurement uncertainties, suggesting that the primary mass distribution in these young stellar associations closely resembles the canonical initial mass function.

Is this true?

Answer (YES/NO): YES